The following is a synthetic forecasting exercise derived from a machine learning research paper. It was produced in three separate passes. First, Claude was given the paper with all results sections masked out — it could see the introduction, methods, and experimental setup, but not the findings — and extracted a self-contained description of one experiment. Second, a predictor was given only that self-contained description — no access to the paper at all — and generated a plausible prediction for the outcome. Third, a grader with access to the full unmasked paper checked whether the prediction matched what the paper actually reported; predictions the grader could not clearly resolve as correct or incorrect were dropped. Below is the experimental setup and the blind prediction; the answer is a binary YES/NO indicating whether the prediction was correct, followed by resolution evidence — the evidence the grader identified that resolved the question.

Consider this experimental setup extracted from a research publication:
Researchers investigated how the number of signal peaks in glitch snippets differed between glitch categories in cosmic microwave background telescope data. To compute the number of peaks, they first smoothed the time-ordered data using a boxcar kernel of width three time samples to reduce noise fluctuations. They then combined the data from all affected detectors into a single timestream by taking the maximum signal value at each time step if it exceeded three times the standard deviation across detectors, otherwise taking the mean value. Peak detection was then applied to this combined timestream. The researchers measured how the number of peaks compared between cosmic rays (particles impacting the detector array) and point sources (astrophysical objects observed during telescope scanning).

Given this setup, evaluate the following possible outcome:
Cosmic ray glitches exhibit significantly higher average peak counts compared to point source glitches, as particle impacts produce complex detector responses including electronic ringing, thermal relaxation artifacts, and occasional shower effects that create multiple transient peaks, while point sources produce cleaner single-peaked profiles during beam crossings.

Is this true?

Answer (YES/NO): NO